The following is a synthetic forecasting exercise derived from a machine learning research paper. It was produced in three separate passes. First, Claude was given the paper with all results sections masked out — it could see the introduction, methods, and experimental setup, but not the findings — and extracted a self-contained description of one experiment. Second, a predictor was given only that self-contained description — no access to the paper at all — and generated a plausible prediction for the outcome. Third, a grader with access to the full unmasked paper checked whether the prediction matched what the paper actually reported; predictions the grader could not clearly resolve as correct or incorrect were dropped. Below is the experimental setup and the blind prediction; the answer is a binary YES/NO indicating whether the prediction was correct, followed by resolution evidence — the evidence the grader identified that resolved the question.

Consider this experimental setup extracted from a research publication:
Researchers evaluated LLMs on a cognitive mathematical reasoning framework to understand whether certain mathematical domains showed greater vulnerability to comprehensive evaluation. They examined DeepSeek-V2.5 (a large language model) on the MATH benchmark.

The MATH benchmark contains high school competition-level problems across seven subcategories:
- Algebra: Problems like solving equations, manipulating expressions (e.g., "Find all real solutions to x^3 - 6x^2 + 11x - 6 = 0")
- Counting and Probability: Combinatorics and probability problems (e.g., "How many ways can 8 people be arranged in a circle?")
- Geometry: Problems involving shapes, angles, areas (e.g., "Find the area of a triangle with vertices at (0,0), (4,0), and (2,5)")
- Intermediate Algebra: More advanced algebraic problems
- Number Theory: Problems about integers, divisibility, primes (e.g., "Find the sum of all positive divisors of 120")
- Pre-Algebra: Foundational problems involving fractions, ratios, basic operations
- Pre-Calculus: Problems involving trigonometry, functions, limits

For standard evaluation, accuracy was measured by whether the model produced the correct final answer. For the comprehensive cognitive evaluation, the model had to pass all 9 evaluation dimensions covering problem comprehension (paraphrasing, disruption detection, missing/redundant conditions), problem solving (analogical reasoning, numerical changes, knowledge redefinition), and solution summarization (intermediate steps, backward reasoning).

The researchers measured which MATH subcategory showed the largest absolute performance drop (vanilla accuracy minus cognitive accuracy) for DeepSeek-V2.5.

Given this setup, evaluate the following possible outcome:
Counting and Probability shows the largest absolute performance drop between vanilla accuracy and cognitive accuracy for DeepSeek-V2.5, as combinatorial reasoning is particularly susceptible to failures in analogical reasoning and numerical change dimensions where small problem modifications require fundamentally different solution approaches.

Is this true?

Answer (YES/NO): NO